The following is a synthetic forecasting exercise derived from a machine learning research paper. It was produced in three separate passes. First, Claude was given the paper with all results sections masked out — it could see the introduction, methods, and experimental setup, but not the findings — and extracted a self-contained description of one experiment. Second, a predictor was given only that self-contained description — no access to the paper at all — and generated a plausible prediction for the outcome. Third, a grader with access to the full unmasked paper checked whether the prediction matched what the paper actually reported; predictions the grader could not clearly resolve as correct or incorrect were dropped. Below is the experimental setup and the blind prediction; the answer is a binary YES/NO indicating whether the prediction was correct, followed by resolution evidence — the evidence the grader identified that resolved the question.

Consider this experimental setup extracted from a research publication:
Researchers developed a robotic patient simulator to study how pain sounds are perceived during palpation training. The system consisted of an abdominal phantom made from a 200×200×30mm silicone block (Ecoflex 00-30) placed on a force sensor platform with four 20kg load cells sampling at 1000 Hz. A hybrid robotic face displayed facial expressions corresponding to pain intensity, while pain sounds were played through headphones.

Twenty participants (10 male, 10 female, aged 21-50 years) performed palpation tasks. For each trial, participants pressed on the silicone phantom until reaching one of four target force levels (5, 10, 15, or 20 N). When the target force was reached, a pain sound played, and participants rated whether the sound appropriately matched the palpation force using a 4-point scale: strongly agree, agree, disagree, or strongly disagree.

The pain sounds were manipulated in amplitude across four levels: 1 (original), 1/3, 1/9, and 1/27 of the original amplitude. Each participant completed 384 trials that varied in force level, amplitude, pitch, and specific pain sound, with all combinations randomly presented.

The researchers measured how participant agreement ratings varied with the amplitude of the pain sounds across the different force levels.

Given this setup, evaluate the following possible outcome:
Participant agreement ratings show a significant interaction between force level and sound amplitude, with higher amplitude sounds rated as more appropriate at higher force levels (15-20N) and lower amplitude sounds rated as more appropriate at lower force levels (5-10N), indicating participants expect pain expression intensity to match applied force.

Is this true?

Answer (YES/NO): NO